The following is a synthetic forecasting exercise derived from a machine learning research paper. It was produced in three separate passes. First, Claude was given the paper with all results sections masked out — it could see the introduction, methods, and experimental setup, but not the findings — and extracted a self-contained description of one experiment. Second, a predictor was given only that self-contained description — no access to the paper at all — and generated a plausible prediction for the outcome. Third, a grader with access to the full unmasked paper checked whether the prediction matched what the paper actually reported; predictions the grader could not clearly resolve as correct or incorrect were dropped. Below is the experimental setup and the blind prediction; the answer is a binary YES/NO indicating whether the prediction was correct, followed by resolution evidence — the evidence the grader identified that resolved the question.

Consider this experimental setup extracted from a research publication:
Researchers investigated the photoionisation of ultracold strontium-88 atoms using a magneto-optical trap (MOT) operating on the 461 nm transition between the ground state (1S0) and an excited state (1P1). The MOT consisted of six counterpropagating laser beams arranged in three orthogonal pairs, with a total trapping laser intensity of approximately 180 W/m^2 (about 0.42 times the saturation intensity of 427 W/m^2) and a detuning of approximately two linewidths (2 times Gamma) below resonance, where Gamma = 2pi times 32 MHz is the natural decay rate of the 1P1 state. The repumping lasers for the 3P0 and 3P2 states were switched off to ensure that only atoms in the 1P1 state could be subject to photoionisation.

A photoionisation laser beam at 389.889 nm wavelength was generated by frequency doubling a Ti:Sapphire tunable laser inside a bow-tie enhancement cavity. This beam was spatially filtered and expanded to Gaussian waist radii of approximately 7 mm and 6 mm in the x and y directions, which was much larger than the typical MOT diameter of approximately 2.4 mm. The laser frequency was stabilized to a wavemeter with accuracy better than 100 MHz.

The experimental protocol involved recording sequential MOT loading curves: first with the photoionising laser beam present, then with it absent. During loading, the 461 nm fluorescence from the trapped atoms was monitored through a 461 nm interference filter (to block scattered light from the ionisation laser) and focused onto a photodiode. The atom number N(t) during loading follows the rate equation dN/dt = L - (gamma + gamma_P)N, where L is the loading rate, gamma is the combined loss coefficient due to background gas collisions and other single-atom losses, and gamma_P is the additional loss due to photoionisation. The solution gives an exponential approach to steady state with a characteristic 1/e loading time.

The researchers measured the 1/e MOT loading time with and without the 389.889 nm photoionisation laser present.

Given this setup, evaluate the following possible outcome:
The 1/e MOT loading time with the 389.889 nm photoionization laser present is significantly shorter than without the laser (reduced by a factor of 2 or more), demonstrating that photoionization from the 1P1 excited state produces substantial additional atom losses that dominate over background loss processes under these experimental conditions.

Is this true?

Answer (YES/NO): NO